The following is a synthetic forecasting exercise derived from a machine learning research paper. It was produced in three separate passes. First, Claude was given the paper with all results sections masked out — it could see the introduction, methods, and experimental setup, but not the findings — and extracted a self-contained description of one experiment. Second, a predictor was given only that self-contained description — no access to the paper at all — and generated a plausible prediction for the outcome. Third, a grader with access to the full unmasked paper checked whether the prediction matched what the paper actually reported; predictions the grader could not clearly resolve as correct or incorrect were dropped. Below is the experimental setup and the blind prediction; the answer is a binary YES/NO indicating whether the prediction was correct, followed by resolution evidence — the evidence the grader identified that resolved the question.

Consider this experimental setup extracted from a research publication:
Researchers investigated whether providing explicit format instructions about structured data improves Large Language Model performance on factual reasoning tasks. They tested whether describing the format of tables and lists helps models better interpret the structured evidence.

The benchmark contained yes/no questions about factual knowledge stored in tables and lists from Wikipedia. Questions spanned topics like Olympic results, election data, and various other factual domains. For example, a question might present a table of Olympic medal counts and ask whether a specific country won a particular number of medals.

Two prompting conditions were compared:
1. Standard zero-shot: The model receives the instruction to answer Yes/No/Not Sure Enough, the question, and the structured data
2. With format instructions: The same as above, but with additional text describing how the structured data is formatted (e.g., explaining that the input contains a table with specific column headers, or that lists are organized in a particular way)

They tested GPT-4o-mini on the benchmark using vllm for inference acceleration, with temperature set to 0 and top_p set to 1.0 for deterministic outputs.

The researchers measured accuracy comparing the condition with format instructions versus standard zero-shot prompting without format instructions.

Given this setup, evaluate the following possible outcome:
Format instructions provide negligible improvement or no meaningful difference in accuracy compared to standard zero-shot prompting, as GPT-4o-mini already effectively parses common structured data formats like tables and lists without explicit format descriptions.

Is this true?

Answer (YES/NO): NO